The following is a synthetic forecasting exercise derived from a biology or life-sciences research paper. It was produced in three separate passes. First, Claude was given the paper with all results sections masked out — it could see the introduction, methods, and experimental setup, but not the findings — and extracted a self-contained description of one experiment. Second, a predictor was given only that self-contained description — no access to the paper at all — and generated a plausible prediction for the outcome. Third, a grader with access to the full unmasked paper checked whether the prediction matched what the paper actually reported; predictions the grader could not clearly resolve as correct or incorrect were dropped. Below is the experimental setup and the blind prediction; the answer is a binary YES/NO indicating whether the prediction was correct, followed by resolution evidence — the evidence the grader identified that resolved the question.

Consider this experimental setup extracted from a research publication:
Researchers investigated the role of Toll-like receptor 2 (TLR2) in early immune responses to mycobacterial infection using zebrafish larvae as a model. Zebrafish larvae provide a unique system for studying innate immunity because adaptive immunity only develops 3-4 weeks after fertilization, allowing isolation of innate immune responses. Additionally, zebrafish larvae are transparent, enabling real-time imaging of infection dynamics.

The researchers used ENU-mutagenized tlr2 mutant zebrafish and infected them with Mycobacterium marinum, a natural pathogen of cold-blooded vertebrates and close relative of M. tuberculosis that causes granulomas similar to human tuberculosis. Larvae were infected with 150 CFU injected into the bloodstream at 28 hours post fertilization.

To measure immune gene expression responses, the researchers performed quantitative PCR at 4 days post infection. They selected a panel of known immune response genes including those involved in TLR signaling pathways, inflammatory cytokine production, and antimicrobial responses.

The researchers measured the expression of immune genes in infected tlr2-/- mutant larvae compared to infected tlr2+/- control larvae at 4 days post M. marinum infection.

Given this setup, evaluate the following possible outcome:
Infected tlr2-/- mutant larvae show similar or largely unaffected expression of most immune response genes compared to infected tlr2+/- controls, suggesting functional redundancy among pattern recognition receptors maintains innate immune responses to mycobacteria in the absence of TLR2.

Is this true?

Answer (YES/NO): NO